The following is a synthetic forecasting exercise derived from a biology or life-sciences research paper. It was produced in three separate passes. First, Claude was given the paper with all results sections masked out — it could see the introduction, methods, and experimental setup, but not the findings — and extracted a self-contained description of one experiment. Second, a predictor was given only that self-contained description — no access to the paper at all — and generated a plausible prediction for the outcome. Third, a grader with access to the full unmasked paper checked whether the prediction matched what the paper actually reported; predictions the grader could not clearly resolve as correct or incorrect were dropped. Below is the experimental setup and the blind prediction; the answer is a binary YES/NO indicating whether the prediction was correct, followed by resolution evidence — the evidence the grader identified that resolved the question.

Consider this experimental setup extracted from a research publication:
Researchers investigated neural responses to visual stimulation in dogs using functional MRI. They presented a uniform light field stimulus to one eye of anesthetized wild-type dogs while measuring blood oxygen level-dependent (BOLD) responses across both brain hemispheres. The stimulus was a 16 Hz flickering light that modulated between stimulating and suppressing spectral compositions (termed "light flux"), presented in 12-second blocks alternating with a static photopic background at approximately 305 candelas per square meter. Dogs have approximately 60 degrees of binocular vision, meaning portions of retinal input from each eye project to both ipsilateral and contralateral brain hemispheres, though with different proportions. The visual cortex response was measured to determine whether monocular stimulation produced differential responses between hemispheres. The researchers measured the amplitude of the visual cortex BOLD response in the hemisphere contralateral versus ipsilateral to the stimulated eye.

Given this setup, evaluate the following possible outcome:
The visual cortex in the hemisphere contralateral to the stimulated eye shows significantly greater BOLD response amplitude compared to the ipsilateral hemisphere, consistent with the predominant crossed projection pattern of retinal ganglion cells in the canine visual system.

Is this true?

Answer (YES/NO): YES